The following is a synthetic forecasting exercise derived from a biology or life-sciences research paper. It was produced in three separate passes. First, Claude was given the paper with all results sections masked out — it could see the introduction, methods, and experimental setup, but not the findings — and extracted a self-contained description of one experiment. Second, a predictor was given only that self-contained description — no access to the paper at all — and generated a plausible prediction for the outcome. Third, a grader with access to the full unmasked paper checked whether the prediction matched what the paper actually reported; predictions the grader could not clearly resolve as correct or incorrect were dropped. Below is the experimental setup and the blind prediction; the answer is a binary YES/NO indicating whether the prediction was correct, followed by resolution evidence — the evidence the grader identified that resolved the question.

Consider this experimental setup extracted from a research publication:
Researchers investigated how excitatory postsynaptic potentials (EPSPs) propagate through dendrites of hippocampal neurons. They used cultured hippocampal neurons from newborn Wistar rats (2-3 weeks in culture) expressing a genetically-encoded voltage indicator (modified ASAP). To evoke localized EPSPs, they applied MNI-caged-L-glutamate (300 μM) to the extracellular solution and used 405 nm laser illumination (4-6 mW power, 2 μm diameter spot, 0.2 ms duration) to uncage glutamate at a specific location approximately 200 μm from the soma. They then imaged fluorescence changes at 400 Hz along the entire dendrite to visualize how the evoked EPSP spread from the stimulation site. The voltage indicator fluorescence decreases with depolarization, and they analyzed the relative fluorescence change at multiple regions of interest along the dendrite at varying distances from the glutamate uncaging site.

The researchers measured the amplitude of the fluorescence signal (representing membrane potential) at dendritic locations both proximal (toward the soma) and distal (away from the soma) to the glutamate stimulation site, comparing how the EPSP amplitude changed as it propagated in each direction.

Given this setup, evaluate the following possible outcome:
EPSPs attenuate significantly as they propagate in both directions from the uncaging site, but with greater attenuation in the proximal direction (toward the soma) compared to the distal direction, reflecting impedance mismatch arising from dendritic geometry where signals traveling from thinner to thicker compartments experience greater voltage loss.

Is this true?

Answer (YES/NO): NO